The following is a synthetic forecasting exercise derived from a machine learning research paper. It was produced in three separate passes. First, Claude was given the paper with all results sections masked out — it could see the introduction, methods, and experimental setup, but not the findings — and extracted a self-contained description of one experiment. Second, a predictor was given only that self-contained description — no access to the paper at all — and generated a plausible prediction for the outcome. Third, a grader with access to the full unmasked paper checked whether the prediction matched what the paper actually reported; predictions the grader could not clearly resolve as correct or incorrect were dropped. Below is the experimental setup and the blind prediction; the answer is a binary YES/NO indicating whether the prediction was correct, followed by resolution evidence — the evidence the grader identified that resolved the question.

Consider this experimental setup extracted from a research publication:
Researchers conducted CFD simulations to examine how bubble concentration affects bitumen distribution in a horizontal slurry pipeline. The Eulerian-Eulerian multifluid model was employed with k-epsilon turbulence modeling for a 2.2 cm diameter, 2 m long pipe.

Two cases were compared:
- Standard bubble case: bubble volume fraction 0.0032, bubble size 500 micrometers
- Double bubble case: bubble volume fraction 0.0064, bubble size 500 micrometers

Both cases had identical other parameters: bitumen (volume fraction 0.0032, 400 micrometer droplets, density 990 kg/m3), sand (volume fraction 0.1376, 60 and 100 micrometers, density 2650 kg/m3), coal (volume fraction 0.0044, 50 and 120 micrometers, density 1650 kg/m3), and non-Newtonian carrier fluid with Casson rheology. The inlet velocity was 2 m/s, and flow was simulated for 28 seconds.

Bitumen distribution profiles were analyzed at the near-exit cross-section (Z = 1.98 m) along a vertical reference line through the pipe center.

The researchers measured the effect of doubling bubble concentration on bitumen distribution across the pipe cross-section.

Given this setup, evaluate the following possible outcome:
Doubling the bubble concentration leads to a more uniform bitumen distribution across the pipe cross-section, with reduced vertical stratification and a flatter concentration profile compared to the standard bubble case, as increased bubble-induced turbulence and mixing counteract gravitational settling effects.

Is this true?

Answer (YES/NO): NO